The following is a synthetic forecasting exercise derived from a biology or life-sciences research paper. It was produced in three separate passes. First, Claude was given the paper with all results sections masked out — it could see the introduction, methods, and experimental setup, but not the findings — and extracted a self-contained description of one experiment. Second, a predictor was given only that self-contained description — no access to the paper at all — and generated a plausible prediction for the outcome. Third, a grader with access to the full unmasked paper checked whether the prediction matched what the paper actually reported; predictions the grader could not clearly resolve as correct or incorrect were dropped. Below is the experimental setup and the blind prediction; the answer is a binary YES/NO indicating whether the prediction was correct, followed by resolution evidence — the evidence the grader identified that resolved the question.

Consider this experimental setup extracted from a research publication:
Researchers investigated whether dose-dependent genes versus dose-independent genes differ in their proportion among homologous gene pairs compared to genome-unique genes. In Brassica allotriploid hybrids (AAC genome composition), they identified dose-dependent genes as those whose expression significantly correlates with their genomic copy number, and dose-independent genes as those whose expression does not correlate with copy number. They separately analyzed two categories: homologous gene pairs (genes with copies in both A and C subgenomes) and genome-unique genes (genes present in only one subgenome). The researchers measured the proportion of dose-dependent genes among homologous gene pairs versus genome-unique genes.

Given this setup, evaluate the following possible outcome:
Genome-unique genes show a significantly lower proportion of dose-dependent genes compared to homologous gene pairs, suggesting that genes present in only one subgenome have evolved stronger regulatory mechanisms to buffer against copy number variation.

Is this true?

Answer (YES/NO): YES